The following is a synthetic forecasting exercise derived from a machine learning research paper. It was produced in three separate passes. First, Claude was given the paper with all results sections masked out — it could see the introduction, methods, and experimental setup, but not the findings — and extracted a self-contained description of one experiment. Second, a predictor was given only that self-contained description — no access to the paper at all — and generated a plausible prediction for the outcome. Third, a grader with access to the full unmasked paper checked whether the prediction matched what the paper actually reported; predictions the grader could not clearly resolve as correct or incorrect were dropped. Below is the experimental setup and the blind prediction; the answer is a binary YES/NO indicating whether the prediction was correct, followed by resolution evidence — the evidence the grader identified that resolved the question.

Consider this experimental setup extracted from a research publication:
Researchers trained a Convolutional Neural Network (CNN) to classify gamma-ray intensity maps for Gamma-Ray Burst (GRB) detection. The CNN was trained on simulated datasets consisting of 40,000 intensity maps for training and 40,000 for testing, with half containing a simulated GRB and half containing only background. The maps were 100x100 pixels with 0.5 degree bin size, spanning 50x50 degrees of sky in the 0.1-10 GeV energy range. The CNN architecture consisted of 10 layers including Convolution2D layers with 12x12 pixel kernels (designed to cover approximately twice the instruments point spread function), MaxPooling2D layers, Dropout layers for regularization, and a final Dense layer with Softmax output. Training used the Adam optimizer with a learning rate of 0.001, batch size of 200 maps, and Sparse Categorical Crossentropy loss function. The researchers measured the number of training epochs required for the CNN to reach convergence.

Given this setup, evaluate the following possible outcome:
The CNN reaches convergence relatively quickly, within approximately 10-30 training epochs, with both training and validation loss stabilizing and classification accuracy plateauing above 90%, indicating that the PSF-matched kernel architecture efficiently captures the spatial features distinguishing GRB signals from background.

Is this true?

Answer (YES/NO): NO